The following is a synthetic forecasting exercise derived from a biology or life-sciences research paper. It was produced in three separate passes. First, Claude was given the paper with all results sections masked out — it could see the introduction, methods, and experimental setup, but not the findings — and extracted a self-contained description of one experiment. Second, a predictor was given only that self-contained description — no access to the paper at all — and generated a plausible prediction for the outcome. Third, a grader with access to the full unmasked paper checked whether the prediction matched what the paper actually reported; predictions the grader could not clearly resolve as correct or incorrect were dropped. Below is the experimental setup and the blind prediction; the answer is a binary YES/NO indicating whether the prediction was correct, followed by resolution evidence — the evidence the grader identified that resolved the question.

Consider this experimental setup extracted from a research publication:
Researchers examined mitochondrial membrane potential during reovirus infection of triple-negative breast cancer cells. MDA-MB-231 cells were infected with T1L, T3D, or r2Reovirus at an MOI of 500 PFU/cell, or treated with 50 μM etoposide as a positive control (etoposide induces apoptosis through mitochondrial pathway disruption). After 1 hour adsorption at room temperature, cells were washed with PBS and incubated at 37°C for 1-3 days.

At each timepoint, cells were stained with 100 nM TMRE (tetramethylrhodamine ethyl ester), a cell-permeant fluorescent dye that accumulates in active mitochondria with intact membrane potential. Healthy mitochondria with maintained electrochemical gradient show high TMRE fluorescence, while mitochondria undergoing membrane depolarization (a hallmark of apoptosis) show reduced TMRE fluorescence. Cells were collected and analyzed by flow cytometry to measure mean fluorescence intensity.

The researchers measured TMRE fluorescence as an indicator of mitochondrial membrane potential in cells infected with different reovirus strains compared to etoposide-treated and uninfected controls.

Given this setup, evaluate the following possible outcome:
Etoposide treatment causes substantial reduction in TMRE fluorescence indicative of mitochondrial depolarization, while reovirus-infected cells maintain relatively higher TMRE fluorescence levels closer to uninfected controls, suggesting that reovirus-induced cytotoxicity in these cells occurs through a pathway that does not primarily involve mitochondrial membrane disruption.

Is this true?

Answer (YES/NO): YES